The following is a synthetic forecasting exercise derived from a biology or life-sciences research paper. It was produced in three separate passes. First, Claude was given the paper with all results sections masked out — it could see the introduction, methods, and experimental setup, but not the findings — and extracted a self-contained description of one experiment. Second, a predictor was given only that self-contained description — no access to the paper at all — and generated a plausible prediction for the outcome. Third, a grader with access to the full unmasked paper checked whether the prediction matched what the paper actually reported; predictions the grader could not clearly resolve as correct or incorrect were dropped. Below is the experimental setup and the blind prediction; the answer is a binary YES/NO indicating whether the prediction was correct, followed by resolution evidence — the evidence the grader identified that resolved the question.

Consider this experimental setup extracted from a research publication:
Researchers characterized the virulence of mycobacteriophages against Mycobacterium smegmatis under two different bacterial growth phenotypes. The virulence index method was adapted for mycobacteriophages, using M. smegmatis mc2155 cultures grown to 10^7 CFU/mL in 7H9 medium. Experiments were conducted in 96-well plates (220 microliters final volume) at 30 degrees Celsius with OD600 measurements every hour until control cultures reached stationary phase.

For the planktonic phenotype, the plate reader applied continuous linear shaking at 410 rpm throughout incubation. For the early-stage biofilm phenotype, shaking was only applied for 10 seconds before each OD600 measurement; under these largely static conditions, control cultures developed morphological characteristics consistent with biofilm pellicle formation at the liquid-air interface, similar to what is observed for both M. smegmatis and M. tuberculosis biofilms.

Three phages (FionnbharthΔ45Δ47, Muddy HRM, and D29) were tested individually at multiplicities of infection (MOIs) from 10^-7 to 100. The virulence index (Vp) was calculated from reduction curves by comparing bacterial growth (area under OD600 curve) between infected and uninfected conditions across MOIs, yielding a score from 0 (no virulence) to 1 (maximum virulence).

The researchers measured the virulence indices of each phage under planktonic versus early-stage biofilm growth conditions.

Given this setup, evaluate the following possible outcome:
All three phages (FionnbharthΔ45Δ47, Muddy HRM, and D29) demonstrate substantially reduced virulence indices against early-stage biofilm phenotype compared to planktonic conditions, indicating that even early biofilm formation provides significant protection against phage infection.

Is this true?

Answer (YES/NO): NO